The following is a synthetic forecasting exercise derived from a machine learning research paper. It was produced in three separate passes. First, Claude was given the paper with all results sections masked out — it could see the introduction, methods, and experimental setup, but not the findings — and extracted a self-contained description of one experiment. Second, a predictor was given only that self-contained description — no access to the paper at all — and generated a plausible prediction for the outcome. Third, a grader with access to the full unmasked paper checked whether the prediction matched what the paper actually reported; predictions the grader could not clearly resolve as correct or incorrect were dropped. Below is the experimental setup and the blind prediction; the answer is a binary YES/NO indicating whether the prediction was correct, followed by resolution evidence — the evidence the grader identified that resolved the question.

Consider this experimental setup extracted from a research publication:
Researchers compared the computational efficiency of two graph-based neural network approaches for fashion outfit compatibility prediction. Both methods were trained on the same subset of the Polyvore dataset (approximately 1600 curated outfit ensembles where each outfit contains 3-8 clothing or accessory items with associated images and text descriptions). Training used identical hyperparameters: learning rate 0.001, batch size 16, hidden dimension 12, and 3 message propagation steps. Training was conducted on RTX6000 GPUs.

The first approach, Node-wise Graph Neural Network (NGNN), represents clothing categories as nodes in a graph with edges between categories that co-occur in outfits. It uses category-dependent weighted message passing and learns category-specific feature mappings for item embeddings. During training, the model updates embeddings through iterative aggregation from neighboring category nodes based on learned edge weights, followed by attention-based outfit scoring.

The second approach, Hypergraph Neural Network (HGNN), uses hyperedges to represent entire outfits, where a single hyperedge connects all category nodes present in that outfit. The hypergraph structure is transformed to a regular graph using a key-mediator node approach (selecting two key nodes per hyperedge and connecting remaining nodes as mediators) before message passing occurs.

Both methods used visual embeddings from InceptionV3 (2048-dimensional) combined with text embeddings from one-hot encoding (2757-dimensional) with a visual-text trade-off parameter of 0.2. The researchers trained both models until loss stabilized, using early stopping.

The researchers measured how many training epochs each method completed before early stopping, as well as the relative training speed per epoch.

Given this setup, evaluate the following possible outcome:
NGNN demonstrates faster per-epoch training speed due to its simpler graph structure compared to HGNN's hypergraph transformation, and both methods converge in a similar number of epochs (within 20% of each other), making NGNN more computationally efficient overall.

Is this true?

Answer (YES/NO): NO